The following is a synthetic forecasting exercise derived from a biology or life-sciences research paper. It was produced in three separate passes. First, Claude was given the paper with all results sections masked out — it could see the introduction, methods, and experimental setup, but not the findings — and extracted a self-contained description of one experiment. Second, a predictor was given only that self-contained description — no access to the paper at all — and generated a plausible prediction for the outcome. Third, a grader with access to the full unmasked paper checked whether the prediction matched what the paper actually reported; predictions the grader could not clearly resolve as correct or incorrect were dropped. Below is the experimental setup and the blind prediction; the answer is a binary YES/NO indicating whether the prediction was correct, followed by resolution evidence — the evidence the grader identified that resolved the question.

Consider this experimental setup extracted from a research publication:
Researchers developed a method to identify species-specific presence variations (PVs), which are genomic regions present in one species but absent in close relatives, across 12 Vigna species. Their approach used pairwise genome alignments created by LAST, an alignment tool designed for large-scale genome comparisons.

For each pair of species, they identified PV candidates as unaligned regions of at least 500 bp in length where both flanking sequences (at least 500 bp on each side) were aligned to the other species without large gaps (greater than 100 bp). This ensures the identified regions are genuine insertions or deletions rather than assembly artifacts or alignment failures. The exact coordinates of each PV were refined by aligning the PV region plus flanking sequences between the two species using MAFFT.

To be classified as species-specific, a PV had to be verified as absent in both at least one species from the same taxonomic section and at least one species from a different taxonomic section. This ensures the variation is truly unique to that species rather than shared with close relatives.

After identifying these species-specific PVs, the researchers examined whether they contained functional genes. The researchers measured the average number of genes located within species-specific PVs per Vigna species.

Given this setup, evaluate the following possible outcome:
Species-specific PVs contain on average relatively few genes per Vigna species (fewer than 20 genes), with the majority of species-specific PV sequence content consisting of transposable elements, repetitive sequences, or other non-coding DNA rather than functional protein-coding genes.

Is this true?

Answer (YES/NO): NO